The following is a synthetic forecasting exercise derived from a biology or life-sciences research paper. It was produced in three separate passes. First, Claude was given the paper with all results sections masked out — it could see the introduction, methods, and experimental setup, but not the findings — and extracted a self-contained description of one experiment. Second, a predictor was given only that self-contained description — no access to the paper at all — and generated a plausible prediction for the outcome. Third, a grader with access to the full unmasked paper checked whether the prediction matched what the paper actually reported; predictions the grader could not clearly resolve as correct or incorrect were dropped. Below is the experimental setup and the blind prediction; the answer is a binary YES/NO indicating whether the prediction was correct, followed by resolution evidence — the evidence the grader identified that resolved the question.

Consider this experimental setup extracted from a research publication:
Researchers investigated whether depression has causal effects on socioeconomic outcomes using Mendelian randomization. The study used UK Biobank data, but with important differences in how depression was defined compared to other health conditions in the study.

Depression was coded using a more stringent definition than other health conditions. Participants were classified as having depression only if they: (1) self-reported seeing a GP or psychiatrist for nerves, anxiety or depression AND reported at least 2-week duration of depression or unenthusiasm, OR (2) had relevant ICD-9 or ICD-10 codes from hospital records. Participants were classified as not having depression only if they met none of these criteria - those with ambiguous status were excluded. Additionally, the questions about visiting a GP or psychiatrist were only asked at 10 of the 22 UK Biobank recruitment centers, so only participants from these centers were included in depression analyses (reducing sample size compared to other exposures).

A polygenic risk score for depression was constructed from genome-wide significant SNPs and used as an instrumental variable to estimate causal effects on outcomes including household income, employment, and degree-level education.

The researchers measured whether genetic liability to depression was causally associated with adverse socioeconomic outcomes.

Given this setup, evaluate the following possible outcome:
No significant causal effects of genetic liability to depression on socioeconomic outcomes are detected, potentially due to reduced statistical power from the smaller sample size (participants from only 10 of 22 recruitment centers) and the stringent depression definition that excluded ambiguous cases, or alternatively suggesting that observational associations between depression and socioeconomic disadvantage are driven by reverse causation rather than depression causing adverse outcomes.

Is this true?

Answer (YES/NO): NO